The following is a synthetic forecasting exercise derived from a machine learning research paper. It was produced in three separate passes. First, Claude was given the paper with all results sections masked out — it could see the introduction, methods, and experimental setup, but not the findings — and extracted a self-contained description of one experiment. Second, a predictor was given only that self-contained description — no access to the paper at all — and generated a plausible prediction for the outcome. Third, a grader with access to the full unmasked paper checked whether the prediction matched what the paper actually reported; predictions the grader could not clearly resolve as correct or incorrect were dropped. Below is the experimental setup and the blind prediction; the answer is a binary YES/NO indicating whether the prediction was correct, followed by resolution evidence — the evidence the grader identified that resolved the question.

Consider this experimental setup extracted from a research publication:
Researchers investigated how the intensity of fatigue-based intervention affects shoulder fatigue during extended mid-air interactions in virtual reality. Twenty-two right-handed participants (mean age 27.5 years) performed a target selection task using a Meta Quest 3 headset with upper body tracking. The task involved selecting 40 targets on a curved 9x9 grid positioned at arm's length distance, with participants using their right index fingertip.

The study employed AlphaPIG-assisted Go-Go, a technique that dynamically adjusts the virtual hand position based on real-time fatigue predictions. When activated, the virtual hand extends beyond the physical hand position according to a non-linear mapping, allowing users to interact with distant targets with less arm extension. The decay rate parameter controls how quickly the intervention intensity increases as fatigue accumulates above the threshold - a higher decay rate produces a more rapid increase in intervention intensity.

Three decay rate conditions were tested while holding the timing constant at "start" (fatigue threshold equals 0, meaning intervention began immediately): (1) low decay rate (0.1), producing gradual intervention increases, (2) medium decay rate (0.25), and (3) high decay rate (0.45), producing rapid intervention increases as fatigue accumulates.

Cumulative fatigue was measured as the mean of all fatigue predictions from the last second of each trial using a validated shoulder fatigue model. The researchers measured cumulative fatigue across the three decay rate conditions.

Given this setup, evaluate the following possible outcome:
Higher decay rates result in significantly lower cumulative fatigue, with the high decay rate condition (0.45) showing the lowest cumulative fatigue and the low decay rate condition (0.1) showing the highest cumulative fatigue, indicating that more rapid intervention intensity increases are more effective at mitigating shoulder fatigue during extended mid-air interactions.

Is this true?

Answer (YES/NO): NO